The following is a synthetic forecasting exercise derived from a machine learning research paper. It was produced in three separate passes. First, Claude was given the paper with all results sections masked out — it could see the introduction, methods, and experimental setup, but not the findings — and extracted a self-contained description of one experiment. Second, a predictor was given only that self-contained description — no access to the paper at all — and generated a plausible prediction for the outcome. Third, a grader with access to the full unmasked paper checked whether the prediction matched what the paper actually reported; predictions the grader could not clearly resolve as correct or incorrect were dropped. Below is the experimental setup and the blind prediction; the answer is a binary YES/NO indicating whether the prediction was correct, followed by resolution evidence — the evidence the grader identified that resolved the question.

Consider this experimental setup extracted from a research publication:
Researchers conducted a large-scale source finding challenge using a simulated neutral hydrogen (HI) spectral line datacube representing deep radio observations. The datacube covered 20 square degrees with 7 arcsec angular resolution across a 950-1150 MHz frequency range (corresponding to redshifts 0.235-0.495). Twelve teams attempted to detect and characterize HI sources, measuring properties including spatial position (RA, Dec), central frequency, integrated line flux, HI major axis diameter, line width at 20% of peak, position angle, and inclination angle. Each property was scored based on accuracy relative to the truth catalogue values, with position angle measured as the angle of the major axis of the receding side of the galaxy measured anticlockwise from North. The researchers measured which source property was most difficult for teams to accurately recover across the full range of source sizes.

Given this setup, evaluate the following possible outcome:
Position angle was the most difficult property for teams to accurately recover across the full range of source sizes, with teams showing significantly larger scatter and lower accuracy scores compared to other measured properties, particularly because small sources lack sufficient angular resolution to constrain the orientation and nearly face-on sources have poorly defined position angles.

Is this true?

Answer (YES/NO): NO